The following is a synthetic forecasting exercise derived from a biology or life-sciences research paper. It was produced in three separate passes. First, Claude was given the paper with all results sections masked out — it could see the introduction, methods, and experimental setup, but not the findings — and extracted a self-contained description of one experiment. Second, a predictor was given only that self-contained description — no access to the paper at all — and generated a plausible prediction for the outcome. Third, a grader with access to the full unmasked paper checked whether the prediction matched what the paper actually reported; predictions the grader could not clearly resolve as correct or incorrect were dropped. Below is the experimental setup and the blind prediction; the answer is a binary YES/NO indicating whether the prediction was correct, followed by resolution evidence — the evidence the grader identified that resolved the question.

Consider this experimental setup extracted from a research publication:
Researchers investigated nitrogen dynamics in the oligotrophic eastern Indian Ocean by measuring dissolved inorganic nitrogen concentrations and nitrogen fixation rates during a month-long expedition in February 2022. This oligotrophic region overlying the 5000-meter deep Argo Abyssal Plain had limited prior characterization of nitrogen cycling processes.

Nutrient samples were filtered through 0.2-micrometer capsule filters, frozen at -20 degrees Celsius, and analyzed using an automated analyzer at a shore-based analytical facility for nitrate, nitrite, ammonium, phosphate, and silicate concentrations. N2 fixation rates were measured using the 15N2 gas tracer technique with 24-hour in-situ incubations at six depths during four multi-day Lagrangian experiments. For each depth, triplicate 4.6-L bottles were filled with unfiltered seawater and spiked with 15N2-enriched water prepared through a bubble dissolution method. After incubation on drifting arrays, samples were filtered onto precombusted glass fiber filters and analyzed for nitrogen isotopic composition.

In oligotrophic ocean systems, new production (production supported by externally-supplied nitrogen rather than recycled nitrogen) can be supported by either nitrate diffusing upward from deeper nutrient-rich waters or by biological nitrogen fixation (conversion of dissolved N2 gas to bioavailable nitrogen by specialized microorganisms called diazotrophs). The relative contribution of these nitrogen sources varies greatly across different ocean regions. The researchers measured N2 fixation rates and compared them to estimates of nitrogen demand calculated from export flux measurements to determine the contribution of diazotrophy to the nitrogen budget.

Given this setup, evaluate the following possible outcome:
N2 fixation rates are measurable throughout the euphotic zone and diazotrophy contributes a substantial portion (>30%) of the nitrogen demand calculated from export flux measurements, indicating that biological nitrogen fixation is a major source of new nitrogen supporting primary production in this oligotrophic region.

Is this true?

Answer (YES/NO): YES